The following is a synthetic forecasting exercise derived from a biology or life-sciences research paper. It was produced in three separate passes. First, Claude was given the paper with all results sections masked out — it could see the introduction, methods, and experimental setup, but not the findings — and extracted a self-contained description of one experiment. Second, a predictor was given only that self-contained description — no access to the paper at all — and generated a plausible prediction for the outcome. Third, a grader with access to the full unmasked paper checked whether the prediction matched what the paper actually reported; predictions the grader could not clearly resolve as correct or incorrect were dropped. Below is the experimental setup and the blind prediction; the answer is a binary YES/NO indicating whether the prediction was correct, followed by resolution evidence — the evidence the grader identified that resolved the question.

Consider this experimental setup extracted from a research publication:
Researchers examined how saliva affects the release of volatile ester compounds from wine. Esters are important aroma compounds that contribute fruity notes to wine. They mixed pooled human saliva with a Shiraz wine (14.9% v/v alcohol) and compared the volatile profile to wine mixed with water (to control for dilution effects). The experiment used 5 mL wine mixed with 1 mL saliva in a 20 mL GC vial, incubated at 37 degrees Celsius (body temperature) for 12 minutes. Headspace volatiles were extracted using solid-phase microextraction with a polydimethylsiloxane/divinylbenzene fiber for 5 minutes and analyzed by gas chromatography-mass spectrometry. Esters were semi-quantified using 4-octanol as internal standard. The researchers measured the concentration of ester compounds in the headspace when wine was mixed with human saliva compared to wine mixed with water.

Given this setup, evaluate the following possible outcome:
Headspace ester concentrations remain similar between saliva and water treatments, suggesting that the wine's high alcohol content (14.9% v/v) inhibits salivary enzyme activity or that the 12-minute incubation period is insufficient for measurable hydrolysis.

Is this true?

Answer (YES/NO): NO